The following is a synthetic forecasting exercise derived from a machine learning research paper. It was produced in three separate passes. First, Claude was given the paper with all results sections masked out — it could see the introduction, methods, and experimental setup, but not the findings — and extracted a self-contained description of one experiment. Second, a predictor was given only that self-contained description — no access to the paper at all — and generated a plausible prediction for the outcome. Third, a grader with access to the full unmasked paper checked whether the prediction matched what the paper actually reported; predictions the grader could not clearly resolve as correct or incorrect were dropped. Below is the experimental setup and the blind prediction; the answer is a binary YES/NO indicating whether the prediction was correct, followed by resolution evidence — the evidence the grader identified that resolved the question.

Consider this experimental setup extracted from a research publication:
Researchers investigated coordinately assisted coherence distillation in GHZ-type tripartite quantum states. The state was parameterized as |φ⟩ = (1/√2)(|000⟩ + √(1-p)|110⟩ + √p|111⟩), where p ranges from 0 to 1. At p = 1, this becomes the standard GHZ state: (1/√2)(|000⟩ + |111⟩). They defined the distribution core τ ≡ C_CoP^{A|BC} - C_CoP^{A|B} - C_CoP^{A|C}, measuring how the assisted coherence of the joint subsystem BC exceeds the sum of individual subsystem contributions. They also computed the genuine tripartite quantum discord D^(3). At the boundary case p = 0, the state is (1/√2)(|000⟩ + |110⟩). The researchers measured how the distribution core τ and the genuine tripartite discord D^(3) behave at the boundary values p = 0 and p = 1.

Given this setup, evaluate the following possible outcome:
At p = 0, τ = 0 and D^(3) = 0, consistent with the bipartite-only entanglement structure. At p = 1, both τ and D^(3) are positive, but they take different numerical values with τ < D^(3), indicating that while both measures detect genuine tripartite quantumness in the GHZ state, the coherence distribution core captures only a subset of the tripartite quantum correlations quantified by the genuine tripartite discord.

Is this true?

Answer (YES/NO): NO